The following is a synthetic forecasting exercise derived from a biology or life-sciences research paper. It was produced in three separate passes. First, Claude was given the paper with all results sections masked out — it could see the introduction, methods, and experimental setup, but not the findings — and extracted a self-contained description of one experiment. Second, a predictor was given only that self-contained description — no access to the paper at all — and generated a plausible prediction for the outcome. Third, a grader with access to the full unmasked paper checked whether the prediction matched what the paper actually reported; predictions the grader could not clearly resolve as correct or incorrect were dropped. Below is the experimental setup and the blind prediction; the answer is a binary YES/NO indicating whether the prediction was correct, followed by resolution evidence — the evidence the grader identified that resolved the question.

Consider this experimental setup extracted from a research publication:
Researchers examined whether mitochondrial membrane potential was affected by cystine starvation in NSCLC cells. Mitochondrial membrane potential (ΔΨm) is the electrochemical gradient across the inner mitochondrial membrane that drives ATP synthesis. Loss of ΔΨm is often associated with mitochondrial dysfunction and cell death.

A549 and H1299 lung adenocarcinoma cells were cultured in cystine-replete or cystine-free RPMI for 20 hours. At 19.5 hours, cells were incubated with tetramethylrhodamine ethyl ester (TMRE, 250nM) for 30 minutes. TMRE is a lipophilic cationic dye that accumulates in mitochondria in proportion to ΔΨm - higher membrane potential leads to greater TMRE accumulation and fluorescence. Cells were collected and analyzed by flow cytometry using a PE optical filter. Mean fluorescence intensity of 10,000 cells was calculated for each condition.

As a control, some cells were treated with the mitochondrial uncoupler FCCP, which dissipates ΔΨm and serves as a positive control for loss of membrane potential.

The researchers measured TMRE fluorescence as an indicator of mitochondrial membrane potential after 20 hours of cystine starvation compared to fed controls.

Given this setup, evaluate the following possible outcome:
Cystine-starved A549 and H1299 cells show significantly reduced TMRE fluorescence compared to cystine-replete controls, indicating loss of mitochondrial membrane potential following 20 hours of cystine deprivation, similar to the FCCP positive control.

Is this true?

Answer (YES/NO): NO